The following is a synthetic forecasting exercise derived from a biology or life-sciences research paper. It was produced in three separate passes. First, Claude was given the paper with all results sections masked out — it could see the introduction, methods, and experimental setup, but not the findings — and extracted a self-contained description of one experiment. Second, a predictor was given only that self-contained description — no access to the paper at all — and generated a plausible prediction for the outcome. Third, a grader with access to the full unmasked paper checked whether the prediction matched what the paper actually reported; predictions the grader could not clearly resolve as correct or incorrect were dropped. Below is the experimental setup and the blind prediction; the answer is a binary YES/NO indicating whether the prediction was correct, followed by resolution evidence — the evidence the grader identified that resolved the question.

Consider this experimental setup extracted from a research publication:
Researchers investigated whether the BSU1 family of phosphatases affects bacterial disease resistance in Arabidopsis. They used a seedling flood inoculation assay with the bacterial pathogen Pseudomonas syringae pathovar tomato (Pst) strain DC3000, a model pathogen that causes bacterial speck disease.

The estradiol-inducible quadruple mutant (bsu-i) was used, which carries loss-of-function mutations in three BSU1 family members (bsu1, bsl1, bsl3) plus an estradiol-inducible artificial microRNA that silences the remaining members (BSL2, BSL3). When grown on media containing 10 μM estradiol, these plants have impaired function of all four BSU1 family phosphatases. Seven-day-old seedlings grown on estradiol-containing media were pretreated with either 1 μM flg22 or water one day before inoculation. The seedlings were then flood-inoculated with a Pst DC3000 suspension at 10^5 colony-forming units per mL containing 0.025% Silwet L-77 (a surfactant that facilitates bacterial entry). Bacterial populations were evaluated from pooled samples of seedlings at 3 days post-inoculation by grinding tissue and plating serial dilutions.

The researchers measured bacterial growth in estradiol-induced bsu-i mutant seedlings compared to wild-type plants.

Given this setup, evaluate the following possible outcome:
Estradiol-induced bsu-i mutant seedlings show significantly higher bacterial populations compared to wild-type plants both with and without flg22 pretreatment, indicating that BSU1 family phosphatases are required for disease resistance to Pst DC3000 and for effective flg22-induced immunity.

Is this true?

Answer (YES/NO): NO